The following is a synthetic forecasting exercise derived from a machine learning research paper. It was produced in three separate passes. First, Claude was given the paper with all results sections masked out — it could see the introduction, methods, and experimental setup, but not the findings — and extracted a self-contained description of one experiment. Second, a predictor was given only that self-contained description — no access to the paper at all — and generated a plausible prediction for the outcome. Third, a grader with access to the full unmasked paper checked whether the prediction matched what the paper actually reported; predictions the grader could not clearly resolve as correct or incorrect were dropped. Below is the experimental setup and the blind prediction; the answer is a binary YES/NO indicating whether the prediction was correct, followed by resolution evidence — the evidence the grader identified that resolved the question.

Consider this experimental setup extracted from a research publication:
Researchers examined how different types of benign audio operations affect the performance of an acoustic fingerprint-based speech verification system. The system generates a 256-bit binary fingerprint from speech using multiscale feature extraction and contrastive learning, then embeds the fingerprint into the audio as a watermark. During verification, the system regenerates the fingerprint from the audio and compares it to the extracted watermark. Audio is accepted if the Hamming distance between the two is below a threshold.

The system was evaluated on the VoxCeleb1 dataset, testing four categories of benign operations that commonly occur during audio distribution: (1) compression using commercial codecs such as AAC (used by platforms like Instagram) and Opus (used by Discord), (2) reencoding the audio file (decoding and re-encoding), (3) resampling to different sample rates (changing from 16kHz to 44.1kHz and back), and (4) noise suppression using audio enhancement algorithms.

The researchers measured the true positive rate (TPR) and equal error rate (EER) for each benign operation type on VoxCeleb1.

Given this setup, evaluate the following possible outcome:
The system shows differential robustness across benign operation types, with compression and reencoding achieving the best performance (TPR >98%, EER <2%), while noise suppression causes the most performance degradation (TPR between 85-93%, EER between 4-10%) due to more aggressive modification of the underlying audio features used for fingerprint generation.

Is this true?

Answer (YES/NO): NO